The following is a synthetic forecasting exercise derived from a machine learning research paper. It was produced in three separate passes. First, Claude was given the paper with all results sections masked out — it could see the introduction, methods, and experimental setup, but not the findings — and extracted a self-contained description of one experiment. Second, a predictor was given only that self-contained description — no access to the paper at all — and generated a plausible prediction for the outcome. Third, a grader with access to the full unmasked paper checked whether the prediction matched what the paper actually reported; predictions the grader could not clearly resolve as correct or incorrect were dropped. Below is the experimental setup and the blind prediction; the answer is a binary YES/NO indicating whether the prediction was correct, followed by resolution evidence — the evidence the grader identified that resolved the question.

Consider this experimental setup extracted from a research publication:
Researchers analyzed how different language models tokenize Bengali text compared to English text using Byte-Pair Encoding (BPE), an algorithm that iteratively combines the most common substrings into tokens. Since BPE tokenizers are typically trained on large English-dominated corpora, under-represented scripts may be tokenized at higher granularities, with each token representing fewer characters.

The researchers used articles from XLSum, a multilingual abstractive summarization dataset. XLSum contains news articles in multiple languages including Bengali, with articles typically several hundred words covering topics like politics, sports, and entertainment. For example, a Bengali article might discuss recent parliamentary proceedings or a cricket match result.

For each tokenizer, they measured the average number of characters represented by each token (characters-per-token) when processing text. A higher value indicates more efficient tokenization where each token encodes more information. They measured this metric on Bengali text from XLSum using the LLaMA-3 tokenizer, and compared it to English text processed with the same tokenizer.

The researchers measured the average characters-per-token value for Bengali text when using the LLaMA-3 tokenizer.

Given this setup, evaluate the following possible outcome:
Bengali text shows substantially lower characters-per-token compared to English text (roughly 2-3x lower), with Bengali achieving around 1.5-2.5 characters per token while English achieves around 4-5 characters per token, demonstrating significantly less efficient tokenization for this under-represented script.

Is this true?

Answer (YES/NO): NO